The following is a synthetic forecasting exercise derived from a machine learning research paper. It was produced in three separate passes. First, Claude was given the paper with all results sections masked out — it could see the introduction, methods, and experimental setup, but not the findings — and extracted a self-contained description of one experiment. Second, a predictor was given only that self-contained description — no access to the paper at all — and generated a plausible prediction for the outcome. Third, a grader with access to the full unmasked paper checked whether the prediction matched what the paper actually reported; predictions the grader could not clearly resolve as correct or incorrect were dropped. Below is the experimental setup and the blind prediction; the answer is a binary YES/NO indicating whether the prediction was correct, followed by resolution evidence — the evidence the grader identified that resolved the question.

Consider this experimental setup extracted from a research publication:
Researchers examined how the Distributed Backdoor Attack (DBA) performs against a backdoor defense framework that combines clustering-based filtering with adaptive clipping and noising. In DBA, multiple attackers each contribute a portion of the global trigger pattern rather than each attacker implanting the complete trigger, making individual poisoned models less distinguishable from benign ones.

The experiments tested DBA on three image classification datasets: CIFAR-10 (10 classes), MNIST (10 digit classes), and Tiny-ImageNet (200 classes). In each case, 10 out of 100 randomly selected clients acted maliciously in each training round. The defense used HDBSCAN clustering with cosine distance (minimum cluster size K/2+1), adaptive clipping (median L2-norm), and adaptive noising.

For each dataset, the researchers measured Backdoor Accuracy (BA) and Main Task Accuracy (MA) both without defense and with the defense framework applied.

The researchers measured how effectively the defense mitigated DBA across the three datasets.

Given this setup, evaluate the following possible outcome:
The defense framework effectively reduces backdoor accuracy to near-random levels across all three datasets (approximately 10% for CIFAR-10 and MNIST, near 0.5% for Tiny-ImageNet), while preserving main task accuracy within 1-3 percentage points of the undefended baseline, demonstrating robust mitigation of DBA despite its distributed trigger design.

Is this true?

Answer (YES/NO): NO